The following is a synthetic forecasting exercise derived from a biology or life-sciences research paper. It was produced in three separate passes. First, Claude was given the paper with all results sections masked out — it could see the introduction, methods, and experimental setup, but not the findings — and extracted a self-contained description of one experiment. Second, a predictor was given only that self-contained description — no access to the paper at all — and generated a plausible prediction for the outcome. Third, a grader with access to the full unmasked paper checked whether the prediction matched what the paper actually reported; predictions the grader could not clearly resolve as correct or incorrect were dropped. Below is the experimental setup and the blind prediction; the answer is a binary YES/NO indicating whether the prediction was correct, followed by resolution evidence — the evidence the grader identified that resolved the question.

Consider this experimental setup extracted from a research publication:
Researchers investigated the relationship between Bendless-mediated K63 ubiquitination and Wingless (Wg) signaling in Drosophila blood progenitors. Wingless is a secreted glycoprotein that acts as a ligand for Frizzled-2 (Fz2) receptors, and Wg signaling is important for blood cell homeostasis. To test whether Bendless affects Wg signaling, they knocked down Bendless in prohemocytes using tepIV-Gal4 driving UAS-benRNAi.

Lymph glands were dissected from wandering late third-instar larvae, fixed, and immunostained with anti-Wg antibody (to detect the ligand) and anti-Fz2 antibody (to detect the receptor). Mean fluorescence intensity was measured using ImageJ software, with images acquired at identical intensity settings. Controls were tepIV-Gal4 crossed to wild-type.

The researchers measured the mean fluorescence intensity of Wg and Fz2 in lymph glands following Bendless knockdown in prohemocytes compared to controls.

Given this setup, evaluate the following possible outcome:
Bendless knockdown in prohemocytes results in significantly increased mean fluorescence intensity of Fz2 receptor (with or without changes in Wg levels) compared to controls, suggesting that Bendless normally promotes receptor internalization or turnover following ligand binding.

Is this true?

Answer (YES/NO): NO